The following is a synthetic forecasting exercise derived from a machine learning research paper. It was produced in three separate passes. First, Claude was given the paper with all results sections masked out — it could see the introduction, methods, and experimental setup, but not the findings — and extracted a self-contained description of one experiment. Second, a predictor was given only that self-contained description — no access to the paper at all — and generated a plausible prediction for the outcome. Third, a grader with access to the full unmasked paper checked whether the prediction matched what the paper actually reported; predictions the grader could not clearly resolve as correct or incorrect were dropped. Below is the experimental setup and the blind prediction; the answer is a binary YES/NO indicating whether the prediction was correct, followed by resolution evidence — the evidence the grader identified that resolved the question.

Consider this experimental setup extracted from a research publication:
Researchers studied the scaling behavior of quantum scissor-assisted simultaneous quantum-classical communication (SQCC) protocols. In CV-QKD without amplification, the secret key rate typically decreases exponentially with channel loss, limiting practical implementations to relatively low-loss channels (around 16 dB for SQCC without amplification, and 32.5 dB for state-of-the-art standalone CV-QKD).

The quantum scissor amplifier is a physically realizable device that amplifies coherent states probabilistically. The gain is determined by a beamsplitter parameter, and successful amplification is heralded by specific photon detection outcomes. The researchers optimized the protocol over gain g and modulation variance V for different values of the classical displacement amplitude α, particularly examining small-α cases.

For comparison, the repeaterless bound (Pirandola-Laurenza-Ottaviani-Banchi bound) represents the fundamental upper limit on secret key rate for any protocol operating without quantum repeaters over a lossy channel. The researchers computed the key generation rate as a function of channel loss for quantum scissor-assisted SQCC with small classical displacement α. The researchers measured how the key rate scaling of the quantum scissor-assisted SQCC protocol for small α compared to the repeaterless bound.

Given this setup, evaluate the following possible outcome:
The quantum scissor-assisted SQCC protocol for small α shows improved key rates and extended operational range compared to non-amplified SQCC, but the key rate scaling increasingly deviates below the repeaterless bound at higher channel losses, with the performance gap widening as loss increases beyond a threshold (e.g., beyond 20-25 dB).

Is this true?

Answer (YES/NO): NO